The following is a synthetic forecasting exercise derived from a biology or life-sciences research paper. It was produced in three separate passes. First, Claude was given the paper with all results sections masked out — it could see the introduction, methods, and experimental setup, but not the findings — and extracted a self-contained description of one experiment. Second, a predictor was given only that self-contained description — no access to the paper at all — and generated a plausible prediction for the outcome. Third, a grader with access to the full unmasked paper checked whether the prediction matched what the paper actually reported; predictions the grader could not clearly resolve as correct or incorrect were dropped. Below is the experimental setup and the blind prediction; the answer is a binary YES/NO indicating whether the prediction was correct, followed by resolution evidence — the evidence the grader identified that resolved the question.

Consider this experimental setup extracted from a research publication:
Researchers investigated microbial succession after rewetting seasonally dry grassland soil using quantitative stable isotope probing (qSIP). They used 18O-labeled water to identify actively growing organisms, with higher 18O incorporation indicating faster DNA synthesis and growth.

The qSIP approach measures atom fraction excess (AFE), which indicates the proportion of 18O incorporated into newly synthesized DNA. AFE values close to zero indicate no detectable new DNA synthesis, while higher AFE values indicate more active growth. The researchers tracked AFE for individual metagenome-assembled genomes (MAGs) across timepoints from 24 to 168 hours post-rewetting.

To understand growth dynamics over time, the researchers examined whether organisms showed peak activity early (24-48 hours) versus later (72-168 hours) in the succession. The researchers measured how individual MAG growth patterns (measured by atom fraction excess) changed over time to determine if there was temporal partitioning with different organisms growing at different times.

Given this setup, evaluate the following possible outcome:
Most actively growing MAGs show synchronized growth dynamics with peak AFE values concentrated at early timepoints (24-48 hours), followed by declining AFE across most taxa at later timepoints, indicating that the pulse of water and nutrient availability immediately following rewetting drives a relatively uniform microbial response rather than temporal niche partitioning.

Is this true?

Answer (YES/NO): NO